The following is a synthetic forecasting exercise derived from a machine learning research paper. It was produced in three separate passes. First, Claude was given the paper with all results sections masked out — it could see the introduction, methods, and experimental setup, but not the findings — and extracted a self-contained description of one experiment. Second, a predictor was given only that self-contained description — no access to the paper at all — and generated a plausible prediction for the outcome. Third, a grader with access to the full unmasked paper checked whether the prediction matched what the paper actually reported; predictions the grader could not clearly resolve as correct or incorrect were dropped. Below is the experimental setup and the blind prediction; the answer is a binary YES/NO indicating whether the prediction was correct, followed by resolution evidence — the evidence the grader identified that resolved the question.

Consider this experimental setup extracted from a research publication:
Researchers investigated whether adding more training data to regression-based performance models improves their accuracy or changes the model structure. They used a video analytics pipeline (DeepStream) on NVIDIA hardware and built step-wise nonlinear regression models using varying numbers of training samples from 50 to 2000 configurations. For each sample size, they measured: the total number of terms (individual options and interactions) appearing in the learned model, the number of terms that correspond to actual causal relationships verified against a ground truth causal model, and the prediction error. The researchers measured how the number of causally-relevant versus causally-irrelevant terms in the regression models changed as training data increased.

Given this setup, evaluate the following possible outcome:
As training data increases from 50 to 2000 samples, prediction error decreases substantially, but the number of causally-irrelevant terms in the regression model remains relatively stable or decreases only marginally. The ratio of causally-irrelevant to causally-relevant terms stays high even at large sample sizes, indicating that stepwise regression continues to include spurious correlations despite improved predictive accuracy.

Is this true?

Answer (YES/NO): NO